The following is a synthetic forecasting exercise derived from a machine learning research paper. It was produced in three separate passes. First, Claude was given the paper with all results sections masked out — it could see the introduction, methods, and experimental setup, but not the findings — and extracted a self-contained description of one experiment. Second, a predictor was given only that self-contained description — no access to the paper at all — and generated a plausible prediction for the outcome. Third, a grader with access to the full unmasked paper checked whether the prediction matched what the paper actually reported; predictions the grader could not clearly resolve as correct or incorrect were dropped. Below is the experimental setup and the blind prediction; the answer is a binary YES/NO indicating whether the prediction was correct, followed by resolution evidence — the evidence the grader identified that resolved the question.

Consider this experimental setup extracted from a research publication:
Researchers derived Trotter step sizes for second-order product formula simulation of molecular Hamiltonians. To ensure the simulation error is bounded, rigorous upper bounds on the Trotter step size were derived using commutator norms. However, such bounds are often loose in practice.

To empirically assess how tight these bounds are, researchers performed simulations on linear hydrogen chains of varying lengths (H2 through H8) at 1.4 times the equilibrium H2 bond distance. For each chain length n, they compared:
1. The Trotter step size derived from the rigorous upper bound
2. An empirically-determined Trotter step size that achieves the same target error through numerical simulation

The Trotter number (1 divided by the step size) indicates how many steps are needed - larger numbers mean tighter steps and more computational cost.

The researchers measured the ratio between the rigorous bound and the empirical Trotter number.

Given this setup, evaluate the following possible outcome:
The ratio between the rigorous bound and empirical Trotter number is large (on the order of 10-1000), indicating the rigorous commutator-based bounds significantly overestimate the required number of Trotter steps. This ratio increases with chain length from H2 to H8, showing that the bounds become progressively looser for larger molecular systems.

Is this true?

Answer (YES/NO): YES